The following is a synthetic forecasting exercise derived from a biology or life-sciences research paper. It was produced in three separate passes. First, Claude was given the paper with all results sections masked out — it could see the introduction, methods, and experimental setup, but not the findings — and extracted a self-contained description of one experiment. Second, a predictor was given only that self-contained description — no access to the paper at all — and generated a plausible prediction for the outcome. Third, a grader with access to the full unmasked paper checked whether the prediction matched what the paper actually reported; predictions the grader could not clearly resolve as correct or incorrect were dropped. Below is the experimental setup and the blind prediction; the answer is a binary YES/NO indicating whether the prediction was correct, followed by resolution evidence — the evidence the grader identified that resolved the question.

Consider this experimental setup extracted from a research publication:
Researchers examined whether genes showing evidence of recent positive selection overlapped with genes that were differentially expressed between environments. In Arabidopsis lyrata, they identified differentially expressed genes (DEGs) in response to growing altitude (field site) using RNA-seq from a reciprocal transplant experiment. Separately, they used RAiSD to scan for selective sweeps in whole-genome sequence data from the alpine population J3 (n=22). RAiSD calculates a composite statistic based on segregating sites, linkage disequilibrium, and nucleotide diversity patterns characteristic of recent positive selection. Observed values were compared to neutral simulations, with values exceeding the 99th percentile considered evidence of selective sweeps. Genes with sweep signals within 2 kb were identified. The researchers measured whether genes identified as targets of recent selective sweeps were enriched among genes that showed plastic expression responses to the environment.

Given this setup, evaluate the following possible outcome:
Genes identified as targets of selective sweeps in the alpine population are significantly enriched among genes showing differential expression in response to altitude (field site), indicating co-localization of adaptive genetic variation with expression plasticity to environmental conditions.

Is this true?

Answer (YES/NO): NO